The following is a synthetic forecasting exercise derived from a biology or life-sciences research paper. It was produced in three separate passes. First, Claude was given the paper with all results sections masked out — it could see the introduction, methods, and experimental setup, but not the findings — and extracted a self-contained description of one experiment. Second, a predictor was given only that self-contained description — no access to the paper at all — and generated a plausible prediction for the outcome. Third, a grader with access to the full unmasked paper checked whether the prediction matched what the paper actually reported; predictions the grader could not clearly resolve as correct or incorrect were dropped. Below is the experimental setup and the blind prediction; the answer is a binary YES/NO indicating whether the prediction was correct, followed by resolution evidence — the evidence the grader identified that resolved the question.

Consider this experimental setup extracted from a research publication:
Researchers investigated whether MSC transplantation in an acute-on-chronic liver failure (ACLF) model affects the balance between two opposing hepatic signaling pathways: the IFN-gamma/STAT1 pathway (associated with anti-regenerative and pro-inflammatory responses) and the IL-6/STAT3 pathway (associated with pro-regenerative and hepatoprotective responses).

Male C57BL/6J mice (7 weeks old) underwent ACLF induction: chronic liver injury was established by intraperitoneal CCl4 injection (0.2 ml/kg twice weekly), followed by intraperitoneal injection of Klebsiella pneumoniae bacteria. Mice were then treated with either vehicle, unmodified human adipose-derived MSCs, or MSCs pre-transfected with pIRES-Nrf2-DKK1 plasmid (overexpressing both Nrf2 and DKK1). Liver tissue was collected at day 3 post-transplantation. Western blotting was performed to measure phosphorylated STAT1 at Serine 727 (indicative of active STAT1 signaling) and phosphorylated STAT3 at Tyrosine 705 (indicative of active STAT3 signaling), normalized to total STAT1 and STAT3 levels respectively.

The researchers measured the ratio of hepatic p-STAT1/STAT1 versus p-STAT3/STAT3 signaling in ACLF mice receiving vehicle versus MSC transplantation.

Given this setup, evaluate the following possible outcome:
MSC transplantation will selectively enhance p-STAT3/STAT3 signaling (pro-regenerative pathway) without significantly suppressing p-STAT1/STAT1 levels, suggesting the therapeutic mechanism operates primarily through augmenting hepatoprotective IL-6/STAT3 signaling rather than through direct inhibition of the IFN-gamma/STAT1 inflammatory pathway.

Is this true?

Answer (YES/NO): NO